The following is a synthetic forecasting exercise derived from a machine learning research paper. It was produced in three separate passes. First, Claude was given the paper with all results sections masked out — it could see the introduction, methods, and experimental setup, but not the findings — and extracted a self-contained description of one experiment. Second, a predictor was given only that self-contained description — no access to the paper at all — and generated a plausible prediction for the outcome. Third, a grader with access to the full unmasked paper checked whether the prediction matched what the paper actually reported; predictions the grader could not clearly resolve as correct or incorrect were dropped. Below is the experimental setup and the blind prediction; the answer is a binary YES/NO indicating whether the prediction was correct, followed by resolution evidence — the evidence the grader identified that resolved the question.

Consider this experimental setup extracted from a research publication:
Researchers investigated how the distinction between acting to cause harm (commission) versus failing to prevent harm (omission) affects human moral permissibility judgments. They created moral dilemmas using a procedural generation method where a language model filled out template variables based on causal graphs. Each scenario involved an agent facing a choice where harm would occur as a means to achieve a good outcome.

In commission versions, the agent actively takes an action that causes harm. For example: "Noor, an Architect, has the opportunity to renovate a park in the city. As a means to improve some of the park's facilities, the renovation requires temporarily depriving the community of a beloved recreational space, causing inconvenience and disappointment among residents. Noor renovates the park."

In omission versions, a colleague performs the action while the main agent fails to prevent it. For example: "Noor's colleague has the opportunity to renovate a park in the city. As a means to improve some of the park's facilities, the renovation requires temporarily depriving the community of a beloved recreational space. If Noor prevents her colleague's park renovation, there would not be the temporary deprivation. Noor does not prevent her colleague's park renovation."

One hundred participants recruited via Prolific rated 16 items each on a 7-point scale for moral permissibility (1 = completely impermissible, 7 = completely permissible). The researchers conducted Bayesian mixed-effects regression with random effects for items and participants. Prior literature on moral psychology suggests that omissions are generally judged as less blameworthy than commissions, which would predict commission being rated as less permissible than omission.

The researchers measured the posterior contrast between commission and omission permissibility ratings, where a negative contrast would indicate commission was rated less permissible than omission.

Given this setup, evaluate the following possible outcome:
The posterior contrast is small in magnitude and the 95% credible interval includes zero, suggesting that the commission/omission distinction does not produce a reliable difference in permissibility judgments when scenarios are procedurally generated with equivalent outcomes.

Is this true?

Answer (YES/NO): NO